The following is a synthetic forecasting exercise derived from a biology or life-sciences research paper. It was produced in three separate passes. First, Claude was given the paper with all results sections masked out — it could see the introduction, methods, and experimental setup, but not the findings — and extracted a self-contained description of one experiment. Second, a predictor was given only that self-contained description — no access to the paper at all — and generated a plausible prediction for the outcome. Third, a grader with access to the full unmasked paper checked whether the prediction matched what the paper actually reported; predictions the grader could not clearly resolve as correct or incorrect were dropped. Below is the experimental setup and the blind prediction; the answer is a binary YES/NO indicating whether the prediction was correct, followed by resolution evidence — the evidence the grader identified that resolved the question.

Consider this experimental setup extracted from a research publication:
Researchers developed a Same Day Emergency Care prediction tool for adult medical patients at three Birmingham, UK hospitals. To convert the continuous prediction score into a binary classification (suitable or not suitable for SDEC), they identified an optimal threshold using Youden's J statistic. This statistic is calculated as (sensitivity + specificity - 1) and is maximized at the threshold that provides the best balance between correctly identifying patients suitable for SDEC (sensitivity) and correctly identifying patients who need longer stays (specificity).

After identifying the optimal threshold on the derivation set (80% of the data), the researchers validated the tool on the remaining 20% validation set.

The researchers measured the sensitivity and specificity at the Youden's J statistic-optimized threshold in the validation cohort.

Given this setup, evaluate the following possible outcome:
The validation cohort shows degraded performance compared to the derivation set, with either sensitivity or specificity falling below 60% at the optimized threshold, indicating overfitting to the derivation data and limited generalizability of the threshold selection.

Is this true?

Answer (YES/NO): NO